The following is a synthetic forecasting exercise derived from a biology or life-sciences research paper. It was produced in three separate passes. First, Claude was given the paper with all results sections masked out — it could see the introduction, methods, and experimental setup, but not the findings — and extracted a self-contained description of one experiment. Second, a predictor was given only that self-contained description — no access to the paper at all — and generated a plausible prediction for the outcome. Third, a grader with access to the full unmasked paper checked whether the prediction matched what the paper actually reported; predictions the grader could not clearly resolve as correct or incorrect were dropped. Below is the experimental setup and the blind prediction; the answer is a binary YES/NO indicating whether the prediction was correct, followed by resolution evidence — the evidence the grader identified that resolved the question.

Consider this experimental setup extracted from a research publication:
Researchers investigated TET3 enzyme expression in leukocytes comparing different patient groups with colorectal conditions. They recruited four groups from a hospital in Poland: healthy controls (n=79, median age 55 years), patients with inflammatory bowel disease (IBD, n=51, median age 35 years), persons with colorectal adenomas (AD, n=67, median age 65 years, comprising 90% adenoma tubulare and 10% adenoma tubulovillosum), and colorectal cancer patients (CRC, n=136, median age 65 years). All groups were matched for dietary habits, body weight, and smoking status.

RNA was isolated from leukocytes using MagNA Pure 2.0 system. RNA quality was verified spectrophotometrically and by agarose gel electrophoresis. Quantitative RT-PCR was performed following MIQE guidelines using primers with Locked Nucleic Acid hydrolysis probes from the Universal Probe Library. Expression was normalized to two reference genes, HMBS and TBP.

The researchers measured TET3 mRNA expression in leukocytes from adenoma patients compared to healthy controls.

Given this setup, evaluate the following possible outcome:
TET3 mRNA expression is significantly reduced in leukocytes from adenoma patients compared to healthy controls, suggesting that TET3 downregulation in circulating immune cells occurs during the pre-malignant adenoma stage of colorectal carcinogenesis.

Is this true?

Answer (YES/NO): NO